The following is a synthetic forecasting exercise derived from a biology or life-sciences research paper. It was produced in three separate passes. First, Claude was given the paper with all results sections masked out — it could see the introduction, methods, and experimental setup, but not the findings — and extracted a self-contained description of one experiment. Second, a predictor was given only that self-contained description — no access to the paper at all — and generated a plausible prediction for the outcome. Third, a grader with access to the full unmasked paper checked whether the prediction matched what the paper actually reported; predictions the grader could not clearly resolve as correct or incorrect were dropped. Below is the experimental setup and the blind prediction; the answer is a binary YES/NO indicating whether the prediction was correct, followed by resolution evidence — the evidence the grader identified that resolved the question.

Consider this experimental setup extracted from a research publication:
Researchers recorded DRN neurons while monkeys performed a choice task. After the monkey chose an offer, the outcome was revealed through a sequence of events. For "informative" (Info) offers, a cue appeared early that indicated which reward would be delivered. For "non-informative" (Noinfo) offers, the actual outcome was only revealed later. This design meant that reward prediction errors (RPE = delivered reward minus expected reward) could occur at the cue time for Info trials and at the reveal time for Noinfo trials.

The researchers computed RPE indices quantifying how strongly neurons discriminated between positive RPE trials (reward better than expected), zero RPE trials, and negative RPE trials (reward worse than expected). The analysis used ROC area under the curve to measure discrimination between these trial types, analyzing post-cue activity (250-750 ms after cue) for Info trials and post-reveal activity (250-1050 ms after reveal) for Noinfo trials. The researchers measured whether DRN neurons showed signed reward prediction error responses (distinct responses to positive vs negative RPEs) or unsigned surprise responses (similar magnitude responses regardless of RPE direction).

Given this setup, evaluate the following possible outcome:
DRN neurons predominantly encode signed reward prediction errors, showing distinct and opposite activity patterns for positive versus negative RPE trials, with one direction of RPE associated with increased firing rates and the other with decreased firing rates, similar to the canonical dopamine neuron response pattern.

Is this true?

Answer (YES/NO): YES